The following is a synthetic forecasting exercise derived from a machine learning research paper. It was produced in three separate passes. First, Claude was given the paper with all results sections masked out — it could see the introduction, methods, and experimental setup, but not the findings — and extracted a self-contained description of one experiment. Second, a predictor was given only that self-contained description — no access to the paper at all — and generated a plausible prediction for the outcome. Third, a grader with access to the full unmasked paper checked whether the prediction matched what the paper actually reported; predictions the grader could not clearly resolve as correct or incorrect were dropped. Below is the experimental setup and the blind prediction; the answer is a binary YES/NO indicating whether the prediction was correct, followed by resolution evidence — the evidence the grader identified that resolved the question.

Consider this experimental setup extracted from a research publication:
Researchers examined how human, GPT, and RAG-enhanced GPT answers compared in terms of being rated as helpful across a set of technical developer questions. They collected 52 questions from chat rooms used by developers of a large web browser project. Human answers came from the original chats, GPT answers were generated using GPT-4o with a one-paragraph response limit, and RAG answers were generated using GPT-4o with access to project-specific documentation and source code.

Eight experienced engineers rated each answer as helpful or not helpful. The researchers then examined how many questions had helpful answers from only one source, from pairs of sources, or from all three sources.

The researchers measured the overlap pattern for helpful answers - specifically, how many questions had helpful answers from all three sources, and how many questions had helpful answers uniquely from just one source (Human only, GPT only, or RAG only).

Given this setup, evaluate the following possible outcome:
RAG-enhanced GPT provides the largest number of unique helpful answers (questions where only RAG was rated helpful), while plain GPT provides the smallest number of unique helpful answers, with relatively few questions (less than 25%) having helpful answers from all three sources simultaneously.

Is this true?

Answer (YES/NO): NO